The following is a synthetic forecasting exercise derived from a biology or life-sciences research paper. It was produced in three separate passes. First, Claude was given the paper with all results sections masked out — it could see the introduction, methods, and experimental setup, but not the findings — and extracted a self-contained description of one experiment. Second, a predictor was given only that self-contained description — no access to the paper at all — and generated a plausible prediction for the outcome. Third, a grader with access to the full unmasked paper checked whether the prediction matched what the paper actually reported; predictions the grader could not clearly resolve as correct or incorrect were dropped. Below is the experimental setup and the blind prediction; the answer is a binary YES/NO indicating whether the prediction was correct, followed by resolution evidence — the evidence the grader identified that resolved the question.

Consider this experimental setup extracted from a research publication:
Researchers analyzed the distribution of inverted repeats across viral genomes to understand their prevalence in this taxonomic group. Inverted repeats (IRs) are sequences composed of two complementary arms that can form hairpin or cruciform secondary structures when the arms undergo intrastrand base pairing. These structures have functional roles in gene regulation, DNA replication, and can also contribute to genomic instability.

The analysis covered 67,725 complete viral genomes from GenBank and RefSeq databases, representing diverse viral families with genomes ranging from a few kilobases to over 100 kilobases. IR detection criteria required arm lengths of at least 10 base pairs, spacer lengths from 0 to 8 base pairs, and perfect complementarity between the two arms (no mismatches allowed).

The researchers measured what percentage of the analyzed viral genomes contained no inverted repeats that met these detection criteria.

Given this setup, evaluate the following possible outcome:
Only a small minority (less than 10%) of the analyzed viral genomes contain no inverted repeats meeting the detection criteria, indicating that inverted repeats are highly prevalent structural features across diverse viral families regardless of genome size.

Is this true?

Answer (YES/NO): NO